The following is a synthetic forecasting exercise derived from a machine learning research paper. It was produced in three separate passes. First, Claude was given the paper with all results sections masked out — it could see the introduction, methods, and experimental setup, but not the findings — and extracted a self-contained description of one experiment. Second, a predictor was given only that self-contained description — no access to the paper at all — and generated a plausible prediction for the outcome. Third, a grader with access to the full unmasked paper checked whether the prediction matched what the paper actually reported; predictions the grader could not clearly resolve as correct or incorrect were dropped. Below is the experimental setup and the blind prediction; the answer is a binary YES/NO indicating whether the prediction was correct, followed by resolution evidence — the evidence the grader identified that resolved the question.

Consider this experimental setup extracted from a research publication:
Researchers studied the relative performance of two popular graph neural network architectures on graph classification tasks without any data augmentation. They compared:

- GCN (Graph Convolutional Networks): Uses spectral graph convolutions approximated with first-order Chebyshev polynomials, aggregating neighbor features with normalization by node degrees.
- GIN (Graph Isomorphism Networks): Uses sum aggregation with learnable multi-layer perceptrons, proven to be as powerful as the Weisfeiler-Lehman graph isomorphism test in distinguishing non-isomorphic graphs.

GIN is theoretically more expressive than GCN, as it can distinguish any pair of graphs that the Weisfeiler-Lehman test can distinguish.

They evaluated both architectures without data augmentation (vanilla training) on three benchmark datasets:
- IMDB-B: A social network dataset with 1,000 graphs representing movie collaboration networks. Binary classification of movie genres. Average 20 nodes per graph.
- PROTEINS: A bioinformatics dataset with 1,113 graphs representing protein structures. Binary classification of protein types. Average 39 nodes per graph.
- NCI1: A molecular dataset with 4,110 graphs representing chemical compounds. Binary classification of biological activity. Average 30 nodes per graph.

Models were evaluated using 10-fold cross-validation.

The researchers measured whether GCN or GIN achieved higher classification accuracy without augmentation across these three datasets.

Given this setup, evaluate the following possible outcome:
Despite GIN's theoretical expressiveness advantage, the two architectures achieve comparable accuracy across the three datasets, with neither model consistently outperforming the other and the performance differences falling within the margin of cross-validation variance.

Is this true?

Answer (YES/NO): NO